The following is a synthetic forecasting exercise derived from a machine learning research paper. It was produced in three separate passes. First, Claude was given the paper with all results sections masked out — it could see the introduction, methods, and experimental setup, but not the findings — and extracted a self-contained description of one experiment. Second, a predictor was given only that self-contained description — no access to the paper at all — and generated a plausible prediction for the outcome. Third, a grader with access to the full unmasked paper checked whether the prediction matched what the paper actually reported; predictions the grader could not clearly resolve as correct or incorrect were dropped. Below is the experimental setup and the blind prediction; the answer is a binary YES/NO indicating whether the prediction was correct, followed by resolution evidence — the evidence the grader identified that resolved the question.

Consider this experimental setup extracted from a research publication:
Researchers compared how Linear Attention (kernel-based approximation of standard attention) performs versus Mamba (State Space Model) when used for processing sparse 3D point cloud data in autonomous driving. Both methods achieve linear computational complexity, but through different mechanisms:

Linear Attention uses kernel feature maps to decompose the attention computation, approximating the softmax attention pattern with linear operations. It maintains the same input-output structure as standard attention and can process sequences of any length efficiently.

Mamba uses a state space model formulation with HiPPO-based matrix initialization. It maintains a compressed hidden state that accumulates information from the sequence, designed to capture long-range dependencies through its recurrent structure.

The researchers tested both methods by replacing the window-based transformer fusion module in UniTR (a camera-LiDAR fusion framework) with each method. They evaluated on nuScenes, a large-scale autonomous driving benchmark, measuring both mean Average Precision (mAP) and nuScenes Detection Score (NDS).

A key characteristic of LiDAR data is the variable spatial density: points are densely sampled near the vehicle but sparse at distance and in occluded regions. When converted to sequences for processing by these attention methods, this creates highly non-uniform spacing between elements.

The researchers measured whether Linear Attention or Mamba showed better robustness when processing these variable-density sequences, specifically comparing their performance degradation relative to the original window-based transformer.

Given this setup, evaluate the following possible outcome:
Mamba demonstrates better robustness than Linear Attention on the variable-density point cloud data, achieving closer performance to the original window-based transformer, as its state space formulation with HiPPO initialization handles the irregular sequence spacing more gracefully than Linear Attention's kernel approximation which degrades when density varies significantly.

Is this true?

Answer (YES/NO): YES